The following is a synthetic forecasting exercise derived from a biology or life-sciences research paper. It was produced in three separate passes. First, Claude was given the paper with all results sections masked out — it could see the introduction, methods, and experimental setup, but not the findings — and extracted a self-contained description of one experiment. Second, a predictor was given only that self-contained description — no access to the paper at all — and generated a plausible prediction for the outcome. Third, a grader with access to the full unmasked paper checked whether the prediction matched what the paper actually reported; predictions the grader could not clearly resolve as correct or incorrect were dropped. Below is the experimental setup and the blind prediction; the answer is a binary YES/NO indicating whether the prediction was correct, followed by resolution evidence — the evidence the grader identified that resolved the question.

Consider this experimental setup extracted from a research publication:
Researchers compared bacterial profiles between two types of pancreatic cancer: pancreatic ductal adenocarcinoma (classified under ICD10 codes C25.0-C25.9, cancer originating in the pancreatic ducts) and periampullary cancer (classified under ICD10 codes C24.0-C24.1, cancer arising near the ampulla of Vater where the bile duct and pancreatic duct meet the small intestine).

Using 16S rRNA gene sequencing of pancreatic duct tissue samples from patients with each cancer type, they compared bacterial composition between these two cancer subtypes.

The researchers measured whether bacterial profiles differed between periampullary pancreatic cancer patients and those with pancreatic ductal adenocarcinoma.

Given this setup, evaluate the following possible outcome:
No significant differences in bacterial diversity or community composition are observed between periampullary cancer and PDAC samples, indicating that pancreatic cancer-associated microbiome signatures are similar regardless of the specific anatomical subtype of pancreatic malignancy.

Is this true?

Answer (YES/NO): NO